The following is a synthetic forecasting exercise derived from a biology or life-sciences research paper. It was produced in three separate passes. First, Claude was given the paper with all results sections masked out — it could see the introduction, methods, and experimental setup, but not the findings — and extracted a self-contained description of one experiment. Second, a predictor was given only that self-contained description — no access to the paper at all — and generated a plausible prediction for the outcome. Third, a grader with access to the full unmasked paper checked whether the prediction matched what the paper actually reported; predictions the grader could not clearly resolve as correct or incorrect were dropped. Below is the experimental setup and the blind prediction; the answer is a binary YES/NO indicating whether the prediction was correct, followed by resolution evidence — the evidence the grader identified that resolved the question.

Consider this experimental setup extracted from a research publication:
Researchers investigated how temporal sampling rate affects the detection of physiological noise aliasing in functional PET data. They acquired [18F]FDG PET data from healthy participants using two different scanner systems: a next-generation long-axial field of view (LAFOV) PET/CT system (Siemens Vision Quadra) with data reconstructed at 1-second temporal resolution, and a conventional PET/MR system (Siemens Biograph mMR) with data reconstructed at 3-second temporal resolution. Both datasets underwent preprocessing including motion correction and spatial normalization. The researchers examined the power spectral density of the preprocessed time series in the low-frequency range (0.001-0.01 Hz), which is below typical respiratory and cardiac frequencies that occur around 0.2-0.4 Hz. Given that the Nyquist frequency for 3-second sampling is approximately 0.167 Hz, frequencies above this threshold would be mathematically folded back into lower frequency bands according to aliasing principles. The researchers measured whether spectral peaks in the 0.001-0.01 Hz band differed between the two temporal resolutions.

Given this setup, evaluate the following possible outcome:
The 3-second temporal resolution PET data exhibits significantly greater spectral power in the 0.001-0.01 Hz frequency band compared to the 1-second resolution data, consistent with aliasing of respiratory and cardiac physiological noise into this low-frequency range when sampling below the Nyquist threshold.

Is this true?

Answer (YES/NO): YES